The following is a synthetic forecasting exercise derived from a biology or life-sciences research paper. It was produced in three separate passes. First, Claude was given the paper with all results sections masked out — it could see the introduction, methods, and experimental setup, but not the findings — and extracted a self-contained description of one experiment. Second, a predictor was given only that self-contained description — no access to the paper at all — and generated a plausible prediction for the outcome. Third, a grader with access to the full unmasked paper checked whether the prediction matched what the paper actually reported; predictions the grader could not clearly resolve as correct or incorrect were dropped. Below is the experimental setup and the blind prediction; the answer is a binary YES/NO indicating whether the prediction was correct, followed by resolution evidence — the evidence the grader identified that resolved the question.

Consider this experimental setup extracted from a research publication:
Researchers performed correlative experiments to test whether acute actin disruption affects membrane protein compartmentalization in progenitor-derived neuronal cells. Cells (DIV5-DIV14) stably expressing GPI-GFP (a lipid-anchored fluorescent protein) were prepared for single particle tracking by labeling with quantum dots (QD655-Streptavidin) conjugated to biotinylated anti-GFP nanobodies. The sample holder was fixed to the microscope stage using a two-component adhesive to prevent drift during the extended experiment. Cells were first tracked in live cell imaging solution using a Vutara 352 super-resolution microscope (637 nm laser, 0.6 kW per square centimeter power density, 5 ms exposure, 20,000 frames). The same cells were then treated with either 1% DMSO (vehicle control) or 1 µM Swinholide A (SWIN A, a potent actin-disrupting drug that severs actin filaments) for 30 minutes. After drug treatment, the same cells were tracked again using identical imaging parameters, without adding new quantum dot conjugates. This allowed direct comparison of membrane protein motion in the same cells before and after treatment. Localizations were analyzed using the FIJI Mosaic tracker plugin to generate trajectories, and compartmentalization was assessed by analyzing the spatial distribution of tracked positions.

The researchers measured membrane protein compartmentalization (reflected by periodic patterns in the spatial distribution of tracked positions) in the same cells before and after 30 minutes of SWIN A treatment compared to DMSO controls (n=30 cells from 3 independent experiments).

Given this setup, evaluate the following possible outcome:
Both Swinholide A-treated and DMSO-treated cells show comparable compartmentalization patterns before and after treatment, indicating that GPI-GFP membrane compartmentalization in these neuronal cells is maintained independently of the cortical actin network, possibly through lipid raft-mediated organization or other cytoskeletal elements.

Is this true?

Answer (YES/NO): NO